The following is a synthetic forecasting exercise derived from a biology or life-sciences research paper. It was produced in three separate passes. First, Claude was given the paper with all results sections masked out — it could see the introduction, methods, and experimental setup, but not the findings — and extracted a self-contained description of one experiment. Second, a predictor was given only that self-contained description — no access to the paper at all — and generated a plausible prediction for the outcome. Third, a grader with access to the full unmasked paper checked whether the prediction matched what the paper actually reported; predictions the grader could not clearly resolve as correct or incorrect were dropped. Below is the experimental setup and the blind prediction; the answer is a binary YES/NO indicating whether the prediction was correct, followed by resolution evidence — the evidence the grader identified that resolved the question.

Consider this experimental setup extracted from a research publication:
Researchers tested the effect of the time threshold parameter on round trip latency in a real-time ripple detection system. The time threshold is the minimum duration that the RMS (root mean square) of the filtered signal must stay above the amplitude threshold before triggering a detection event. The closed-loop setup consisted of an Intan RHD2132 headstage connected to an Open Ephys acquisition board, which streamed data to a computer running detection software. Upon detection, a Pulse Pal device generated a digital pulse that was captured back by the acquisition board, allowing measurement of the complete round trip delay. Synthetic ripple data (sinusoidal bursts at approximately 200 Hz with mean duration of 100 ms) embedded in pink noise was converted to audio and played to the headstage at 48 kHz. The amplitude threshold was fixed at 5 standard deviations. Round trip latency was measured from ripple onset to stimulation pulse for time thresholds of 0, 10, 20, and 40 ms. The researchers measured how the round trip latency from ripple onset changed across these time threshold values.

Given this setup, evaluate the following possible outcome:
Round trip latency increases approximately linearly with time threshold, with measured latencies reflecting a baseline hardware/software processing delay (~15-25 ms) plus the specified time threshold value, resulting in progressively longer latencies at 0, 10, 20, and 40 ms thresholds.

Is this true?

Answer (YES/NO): NO